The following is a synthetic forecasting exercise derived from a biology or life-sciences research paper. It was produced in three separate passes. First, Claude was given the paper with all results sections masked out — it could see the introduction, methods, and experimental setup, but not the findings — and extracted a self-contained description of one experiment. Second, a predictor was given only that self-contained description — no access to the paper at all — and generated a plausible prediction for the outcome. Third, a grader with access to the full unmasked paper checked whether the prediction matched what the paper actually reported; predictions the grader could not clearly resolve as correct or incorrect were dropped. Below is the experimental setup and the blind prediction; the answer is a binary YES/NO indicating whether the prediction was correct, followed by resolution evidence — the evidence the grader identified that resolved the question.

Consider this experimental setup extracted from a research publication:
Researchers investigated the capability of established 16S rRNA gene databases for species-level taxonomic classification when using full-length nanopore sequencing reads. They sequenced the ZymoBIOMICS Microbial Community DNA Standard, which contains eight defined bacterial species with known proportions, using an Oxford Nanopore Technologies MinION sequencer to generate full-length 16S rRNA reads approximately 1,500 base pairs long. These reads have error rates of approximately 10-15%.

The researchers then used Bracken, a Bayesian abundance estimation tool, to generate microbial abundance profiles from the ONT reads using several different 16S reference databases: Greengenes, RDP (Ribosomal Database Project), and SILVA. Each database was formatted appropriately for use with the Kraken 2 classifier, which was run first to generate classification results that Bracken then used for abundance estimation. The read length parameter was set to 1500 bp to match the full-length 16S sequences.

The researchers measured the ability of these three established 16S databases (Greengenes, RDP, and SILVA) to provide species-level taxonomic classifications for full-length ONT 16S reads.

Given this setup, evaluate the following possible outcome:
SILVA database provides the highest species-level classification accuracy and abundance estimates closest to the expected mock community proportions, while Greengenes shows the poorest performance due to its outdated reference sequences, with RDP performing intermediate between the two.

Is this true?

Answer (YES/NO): NO